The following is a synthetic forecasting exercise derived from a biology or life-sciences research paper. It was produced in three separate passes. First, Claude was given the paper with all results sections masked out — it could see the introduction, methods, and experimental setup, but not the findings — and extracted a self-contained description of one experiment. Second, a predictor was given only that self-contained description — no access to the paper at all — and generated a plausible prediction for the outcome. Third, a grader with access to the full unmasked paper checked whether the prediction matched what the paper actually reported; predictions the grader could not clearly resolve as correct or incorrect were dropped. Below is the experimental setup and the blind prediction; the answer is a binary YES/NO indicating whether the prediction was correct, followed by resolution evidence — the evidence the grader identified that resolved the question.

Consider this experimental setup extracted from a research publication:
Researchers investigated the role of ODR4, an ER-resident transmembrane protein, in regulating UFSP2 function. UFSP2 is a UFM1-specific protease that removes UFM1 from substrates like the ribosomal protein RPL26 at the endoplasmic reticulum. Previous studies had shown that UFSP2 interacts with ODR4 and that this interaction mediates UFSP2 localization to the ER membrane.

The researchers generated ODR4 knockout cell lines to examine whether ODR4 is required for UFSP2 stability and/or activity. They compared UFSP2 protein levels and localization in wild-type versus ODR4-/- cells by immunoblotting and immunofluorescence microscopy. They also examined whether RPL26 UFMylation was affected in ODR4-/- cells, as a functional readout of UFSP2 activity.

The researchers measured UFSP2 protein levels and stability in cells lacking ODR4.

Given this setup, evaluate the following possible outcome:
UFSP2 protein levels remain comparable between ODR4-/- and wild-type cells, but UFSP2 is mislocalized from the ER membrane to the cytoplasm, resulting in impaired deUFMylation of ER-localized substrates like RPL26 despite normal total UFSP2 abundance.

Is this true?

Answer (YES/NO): NO